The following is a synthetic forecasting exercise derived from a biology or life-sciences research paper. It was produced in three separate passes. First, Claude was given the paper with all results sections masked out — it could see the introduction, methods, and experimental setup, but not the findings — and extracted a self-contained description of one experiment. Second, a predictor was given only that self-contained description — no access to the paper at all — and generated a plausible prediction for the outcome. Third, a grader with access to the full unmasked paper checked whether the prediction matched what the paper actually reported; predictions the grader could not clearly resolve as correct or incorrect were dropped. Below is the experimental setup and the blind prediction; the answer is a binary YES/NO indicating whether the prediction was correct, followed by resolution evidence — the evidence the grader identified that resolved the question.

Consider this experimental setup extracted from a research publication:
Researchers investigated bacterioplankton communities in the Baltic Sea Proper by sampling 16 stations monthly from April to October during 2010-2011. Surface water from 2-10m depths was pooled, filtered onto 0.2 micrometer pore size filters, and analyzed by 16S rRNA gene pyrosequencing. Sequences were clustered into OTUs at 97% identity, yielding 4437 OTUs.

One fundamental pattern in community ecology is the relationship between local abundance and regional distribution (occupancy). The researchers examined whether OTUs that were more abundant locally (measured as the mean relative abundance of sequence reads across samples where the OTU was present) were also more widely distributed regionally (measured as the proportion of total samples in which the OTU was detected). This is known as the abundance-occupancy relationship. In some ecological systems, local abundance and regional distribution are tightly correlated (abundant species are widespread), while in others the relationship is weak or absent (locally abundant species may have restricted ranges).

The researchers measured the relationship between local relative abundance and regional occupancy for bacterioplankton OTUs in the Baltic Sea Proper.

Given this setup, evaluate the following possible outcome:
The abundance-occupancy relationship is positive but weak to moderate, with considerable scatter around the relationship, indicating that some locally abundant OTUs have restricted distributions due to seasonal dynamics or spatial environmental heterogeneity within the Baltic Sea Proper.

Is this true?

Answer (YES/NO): NO